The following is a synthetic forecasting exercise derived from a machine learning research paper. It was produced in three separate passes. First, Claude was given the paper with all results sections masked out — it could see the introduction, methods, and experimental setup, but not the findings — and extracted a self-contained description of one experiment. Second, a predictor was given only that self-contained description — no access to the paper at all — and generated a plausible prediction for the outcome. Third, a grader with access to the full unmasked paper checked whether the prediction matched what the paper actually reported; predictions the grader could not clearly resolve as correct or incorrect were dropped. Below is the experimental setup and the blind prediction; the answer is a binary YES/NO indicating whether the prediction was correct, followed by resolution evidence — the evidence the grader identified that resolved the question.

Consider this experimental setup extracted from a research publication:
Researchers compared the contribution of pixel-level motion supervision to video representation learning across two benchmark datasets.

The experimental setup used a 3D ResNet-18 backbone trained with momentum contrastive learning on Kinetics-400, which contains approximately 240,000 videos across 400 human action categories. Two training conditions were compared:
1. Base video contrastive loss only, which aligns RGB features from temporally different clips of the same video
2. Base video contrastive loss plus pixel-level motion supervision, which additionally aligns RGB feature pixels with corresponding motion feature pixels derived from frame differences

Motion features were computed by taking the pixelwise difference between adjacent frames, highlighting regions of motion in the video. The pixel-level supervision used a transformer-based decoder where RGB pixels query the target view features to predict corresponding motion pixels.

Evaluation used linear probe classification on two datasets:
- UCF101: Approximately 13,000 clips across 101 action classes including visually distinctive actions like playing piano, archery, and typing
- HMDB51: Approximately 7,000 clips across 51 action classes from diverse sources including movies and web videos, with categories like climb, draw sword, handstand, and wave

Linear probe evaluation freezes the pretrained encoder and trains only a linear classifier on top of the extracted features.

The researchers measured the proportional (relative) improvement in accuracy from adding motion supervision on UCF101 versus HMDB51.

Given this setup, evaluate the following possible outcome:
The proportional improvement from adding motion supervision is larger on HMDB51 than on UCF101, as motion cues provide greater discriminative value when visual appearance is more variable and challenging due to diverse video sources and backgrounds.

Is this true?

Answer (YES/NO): YES